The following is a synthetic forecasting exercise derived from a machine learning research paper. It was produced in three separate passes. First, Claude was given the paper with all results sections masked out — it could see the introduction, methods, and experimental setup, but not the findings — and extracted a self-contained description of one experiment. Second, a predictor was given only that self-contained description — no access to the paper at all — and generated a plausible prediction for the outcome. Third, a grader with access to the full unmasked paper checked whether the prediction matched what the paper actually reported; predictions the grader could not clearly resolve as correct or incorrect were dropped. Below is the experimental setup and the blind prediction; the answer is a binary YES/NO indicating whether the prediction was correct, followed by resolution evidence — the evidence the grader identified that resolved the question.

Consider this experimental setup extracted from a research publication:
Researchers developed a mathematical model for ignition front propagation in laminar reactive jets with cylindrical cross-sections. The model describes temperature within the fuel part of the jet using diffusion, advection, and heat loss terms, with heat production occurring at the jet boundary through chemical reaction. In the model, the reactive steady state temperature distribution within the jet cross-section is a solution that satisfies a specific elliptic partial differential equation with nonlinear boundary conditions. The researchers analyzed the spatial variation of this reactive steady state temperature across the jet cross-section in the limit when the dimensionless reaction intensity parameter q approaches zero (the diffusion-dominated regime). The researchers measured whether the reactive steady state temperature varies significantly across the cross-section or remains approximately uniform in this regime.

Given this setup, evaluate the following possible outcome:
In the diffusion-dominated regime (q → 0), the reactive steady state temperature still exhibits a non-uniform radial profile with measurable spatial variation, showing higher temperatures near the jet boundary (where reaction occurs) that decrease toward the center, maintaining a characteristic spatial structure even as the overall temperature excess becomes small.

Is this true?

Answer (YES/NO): NO